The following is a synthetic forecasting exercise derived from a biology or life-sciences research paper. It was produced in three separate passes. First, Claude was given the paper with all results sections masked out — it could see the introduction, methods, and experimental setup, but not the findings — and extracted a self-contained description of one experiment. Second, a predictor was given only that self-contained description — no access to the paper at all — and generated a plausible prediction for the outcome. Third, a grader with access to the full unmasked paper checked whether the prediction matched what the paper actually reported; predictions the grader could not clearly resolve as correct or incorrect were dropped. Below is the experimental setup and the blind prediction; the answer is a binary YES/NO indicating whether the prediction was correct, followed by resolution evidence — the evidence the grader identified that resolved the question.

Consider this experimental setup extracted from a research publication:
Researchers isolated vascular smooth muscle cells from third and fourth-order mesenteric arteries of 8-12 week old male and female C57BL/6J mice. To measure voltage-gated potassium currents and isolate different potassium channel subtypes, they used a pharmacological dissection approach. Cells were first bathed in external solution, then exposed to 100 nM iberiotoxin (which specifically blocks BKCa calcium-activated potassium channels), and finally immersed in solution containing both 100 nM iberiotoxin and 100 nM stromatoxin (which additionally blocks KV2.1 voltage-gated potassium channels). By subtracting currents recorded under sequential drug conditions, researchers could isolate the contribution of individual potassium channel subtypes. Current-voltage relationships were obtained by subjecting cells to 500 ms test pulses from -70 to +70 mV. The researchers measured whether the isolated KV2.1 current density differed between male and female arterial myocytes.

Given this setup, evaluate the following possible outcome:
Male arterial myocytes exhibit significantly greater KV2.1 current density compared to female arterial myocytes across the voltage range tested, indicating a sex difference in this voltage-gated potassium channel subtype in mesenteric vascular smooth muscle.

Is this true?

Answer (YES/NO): NO